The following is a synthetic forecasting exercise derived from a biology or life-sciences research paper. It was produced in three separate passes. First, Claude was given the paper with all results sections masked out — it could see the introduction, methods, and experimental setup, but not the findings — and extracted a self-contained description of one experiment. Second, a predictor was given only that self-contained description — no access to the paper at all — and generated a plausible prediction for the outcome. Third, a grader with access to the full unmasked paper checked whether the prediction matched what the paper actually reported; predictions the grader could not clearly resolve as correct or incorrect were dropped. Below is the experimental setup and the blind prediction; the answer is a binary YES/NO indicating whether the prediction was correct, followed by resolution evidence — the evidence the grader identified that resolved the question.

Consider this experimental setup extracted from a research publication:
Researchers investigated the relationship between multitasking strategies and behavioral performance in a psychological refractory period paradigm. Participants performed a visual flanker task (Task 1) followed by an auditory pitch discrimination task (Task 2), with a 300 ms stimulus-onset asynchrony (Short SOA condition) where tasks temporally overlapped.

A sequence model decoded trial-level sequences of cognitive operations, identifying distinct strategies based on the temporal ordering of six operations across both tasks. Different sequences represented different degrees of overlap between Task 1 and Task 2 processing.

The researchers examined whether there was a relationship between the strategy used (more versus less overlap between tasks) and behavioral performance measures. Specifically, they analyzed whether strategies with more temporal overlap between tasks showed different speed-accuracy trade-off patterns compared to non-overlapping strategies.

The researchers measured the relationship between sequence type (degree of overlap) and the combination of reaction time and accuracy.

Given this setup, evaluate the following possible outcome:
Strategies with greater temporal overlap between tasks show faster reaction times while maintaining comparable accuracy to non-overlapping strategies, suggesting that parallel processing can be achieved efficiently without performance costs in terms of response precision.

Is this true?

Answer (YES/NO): NO